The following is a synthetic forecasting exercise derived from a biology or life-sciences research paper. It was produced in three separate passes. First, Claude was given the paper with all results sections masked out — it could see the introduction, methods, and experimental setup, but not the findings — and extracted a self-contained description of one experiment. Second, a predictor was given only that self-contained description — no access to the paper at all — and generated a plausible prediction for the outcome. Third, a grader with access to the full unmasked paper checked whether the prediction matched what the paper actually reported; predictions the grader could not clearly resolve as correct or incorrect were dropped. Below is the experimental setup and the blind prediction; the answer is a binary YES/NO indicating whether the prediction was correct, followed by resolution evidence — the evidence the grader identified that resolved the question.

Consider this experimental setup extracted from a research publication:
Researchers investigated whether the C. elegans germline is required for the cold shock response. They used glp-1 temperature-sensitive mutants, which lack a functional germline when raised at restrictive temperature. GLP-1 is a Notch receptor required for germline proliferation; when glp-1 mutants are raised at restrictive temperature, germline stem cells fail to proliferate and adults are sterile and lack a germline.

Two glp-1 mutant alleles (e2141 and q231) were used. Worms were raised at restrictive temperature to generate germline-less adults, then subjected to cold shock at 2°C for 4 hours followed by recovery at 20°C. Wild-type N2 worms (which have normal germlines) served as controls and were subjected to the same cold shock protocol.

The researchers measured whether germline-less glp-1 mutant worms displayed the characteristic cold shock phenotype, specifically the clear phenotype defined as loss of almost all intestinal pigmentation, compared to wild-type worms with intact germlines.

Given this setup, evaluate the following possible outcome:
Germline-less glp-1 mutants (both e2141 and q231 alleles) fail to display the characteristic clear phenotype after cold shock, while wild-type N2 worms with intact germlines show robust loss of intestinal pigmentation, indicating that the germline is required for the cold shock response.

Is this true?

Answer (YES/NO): YES